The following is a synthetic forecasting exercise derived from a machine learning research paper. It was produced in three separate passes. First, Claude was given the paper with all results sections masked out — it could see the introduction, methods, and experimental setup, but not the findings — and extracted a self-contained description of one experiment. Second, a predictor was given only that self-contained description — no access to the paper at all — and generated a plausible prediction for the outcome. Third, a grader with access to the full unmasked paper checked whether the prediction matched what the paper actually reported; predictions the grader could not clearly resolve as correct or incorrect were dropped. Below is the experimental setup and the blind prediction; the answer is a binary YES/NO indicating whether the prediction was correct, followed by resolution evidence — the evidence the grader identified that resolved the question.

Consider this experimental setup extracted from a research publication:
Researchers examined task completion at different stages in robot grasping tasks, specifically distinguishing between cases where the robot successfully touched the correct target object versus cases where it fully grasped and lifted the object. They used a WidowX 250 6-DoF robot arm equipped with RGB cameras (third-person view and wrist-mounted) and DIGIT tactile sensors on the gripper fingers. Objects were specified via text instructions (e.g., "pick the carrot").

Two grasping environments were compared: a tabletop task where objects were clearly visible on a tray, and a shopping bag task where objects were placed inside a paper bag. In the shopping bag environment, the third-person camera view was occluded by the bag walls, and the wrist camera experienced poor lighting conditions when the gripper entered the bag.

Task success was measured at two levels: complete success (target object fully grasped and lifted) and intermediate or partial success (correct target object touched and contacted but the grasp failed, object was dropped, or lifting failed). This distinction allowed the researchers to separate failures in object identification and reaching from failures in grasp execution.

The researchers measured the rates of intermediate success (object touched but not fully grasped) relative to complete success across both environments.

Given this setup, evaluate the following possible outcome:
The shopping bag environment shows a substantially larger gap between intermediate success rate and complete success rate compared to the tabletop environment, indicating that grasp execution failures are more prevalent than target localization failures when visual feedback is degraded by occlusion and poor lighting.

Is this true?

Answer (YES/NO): YES